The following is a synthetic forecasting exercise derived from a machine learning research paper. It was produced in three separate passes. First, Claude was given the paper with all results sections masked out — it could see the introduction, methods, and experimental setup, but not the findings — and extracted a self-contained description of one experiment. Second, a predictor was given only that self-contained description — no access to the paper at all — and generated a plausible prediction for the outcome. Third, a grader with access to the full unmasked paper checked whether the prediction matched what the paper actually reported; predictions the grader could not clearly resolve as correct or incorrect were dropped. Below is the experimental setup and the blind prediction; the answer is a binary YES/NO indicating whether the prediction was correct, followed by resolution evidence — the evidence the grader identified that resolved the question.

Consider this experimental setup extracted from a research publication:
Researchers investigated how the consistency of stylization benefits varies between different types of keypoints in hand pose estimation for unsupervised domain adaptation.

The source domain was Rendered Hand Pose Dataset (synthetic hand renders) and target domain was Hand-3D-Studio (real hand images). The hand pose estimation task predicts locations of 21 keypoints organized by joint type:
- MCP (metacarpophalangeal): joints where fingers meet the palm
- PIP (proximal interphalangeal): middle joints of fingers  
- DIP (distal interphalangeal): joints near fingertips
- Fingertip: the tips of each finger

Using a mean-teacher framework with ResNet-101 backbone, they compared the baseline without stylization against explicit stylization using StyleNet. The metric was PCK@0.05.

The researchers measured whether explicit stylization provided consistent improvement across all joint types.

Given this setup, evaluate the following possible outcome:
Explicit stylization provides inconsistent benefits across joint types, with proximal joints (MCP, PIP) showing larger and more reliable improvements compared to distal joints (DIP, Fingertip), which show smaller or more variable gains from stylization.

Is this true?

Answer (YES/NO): NO